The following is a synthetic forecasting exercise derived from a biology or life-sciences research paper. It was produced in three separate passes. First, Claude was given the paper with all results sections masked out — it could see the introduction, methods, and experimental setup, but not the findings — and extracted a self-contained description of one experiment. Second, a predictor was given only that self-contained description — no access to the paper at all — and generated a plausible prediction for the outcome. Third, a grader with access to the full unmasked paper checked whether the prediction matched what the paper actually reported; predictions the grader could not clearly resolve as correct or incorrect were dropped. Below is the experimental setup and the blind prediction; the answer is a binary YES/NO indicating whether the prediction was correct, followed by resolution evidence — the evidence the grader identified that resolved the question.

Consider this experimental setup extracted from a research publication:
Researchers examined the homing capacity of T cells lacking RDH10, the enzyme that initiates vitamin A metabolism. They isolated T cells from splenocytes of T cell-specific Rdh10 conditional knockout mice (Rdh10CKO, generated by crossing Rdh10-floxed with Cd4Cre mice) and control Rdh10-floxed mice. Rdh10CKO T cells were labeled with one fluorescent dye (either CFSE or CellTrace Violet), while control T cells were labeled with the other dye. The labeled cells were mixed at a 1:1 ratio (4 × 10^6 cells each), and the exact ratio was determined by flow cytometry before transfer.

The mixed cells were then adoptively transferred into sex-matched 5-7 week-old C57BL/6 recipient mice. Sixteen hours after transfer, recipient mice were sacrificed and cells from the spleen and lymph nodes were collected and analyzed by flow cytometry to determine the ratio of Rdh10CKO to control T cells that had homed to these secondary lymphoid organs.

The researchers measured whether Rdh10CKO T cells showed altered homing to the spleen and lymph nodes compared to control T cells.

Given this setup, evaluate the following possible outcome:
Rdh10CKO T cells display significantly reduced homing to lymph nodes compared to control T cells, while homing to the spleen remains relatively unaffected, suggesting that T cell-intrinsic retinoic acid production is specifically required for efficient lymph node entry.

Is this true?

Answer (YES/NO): NO